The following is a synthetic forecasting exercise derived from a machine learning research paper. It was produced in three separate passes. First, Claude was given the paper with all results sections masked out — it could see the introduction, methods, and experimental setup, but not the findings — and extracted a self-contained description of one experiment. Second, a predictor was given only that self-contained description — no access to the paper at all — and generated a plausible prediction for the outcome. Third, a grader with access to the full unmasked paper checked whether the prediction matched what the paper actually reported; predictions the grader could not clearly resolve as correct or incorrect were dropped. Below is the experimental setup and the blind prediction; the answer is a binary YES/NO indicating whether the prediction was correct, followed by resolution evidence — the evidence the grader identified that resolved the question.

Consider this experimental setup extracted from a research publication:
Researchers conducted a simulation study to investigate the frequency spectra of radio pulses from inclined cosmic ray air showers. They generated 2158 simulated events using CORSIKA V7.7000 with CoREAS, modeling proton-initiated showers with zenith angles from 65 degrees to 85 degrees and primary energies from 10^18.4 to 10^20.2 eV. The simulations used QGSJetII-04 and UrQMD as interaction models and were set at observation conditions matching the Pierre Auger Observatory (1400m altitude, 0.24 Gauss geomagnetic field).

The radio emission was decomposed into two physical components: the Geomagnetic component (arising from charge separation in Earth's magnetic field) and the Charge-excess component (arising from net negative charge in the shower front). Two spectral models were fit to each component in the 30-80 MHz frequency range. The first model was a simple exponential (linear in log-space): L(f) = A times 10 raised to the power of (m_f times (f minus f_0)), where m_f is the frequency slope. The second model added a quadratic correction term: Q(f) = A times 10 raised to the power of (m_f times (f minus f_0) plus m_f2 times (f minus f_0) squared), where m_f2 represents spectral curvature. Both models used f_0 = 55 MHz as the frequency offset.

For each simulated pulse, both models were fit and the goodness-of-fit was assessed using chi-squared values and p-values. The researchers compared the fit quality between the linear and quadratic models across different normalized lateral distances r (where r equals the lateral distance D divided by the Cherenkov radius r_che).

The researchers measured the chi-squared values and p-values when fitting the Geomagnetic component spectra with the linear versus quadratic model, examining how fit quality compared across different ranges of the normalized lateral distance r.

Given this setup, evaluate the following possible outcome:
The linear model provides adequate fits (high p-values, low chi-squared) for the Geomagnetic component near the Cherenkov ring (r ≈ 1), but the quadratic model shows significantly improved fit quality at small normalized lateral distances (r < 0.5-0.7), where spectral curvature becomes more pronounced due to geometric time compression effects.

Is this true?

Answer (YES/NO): NO